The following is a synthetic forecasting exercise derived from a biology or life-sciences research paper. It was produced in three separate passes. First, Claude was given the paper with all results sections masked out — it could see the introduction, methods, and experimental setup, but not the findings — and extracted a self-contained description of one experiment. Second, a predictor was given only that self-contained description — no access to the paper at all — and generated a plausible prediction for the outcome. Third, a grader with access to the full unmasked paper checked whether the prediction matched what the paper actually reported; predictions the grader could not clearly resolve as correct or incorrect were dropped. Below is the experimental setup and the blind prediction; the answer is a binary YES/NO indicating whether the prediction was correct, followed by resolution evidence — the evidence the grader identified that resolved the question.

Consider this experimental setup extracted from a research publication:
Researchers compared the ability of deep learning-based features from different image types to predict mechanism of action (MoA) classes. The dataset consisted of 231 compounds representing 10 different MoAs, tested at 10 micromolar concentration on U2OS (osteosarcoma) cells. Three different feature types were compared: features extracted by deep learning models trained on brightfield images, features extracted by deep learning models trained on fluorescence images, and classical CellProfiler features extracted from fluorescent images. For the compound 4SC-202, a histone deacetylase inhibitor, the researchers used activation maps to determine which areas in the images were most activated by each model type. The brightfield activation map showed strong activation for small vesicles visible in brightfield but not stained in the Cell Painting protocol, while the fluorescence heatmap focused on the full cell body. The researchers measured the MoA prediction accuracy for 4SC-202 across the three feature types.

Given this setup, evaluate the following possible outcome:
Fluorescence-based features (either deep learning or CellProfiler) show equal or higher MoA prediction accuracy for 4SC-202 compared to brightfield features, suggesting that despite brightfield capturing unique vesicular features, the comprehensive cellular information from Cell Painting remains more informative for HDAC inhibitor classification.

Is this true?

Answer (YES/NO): NO